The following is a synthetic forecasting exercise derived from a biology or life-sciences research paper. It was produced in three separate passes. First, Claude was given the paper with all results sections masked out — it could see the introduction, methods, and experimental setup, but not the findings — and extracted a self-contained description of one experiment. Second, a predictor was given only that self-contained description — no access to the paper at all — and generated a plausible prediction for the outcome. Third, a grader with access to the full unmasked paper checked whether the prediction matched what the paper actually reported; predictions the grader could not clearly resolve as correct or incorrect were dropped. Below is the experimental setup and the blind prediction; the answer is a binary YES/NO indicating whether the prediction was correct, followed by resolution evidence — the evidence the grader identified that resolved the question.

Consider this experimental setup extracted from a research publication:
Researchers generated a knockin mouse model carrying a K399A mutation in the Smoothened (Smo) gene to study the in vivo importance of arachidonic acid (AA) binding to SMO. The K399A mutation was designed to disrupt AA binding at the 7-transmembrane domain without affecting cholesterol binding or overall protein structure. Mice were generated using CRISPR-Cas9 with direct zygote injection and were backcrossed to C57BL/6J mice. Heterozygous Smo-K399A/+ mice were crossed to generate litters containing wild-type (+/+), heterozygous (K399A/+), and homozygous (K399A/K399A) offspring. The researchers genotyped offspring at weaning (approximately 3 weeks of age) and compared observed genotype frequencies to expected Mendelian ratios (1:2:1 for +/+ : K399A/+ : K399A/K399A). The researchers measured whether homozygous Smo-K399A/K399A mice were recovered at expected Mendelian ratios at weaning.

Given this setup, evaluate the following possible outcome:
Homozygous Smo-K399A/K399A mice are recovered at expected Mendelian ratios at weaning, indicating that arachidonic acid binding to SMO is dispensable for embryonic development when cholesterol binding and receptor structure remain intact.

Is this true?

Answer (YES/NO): NO